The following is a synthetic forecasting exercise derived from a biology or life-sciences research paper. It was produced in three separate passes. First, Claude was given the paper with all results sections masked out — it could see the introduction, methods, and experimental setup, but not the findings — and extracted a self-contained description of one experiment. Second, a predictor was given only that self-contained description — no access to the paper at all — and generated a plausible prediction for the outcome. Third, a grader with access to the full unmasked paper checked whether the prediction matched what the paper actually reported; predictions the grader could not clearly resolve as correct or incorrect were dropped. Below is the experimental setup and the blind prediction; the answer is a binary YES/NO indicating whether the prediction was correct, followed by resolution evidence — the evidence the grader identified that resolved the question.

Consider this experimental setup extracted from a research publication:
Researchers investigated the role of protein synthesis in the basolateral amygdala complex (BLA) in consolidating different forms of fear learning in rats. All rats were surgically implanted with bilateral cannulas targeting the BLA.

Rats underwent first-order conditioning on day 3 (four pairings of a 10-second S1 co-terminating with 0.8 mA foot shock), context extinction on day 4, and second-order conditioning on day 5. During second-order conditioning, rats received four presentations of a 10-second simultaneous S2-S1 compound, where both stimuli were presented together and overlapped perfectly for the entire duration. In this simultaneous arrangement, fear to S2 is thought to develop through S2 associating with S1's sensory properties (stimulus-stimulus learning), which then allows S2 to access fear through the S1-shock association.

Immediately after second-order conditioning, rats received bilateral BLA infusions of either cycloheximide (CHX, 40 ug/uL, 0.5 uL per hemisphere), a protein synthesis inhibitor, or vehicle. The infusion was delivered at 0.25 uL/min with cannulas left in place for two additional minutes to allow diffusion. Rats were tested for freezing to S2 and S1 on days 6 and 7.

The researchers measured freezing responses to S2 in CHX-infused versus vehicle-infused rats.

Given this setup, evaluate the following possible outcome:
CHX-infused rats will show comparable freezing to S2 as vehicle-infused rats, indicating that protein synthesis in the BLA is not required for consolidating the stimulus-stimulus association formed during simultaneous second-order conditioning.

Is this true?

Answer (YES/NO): NO